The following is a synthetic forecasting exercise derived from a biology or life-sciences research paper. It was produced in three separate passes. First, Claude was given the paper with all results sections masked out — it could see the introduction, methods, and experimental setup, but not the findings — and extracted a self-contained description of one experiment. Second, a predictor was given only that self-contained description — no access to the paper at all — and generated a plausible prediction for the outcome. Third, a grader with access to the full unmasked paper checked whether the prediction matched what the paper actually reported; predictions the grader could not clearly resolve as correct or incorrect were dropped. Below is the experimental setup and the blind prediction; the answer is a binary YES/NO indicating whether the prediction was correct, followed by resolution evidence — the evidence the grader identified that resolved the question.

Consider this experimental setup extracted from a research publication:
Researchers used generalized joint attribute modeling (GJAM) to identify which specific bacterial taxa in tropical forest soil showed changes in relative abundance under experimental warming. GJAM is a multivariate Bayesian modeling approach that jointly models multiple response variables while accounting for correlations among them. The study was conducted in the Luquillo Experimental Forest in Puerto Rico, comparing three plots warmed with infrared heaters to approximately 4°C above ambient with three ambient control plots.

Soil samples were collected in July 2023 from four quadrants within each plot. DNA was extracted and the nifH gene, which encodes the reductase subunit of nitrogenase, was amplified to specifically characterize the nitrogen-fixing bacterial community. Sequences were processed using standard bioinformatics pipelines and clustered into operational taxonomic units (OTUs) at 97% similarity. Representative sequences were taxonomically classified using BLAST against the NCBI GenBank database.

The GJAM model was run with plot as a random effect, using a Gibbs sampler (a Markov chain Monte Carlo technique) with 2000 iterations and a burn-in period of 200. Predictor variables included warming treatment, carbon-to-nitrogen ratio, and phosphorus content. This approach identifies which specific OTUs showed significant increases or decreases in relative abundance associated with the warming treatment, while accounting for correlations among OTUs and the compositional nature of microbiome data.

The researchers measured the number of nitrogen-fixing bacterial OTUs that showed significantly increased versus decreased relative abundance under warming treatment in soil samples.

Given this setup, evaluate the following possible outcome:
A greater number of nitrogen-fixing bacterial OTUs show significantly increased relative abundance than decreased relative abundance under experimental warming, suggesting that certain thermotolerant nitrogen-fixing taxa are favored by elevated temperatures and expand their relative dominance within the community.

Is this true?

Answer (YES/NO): NO